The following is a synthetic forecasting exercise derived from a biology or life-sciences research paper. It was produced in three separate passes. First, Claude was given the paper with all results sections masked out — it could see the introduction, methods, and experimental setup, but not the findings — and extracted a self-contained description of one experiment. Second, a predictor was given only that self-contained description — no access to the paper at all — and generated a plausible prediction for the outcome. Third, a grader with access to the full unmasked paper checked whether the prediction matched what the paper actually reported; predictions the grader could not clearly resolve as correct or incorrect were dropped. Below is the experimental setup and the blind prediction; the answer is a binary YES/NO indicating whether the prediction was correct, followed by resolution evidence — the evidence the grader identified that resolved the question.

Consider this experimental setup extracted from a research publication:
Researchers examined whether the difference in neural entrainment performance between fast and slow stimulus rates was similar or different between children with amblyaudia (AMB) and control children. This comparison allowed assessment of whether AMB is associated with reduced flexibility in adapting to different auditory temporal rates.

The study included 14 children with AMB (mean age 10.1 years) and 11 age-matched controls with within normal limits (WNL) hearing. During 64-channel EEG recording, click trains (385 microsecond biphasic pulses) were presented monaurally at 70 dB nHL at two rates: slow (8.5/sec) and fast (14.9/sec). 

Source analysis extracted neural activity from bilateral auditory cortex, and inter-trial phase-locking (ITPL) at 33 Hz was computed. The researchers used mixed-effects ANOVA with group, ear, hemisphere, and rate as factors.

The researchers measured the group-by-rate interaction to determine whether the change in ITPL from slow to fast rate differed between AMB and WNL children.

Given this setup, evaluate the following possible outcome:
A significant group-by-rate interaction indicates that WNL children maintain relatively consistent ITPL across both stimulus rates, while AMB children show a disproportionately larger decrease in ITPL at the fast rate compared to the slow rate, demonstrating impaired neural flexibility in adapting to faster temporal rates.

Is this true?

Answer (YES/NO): NO